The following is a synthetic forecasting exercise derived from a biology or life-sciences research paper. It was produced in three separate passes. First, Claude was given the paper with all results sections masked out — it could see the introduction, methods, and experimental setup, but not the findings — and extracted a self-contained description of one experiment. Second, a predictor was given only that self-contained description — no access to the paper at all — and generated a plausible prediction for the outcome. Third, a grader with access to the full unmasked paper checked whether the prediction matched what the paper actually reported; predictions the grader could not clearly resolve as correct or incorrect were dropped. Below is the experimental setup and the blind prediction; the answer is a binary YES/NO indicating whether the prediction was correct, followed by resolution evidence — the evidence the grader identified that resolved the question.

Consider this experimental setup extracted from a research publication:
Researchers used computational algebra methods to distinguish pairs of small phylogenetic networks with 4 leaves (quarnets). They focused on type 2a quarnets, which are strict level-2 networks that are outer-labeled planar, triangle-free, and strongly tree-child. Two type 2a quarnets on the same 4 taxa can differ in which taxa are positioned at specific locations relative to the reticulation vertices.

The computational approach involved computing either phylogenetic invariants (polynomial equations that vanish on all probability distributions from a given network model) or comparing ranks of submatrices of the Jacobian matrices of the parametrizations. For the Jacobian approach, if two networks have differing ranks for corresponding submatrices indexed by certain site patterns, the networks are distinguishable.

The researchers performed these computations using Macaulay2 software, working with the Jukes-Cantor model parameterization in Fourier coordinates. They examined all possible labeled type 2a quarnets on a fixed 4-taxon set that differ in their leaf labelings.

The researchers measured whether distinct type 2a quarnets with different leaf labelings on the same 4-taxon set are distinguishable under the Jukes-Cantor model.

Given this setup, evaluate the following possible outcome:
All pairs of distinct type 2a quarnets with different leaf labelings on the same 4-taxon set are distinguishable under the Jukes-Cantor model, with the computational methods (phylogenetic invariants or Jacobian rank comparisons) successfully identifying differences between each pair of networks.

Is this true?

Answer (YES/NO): YES